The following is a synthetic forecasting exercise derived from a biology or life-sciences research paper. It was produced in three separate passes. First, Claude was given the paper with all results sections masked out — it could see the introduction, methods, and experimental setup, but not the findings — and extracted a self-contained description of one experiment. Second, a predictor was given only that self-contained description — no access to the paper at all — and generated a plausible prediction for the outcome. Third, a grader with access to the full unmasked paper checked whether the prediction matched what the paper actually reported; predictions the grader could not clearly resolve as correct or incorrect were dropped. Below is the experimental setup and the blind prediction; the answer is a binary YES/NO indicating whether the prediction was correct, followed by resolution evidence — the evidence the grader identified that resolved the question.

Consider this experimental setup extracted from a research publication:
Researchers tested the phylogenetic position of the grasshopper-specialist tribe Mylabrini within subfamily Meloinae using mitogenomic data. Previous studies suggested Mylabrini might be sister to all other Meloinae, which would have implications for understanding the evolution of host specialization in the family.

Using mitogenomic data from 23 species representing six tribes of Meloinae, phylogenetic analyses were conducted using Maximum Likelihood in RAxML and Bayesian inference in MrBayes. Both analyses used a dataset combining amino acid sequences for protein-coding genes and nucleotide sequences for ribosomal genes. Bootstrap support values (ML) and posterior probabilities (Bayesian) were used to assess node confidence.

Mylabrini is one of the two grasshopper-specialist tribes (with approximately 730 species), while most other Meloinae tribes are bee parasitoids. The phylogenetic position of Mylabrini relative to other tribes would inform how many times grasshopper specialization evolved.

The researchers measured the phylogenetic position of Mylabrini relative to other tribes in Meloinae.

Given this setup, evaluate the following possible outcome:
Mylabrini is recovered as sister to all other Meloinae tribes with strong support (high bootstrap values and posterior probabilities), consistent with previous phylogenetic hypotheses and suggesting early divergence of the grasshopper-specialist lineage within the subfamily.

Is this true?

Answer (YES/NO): YES